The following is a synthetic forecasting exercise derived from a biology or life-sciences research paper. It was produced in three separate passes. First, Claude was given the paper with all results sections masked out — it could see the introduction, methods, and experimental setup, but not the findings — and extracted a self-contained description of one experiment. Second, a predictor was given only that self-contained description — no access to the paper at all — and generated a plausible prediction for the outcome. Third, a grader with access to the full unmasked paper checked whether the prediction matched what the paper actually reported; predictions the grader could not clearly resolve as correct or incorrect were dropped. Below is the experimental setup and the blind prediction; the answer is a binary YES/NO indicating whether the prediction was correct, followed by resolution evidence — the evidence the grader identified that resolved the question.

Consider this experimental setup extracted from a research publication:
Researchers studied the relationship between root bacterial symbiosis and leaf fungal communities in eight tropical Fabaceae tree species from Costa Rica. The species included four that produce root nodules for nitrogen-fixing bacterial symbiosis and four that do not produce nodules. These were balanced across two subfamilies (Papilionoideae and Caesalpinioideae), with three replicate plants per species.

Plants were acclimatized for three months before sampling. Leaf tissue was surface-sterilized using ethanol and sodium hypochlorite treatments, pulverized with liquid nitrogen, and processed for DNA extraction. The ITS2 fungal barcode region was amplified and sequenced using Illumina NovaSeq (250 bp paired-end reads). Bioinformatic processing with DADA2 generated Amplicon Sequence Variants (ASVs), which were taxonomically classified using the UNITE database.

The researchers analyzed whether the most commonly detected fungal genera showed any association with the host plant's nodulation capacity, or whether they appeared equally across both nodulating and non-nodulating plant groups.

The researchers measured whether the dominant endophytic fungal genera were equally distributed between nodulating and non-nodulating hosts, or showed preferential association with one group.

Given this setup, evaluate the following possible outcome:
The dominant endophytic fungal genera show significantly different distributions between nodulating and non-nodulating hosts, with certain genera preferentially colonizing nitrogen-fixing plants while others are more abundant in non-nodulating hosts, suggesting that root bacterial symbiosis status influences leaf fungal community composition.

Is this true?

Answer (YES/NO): YES